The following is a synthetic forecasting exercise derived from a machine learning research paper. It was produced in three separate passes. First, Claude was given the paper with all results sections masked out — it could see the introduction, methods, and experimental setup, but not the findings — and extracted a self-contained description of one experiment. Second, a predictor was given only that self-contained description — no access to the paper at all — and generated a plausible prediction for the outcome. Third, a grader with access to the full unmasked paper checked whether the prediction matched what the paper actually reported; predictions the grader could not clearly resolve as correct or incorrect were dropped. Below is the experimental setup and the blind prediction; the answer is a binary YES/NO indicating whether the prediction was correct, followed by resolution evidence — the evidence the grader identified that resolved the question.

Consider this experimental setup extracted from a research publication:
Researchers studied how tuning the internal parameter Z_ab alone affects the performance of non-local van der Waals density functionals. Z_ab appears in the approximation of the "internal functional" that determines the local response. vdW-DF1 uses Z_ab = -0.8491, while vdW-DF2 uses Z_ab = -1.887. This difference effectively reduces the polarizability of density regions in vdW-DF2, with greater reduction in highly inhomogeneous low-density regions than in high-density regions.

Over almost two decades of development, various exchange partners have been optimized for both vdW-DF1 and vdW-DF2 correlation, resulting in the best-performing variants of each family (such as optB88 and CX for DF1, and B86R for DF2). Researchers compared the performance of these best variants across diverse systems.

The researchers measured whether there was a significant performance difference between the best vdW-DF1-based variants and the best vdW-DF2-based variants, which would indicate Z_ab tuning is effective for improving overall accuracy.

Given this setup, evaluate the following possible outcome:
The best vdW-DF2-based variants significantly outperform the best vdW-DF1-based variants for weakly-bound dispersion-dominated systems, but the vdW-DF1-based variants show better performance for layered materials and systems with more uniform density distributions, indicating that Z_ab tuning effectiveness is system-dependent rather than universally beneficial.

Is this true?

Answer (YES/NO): NO